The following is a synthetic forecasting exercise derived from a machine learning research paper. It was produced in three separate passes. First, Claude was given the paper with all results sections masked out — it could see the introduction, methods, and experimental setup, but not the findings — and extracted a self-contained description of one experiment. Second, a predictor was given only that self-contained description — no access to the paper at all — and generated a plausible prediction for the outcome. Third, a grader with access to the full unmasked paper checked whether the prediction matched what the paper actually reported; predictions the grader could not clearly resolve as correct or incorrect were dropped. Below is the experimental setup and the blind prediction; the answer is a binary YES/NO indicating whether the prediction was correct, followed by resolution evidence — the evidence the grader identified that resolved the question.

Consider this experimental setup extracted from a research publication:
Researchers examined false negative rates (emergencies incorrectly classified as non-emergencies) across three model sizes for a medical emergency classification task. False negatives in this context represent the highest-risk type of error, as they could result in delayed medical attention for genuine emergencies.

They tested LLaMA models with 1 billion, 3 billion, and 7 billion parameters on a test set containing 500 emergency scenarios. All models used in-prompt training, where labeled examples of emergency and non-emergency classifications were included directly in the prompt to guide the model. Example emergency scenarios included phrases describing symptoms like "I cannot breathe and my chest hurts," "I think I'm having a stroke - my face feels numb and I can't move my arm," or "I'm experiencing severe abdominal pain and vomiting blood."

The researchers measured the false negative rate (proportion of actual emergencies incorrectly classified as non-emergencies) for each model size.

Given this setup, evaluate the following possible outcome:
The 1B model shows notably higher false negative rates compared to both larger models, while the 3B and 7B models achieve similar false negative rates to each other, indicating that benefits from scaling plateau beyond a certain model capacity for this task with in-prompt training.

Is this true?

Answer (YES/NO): NO